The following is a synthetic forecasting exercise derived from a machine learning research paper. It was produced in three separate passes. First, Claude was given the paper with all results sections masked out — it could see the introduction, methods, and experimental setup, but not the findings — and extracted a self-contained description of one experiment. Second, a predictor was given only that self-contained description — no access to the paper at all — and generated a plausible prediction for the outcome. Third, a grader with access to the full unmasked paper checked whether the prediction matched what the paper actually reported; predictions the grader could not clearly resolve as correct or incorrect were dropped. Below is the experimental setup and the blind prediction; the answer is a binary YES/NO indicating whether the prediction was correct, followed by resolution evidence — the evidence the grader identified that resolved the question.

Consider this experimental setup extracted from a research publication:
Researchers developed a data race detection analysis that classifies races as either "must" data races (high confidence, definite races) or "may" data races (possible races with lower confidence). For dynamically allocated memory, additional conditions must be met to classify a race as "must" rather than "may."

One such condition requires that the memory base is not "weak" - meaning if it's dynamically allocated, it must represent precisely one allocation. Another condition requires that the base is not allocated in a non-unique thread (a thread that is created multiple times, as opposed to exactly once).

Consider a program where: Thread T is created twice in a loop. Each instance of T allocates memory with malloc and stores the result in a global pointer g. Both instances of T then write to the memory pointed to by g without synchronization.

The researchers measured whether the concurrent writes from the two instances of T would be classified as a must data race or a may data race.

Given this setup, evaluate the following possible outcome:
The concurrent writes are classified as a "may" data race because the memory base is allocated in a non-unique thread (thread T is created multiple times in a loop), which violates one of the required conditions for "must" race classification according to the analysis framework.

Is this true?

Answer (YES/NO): YES